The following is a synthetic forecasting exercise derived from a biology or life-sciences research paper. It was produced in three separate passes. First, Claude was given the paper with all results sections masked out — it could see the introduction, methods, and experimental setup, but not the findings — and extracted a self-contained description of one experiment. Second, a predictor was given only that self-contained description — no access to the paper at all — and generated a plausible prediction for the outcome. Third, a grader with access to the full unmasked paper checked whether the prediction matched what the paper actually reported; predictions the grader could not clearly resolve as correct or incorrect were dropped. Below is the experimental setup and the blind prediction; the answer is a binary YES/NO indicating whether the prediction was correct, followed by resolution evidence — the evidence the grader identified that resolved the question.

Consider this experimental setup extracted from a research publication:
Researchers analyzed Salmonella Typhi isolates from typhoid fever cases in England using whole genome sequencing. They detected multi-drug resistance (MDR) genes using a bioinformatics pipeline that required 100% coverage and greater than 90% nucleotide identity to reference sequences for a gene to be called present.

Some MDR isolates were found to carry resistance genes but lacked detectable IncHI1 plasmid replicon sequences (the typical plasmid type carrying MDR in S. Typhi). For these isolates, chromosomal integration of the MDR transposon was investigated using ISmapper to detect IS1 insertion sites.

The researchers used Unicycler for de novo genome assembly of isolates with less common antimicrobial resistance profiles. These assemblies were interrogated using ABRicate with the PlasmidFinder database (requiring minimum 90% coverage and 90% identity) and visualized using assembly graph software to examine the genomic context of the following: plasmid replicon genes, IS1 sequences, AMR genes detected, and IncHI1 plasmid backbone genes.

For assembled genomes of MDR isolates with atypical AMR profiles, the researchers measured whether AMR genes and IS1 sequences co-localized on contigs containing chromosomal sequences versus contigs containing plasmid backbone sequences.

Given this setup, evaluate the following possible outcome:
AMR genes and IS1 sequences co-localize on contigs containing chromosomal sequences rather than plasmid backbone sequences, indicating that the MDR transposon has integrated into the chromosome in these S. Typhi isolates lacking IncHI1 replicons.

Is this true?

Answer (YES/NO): YES